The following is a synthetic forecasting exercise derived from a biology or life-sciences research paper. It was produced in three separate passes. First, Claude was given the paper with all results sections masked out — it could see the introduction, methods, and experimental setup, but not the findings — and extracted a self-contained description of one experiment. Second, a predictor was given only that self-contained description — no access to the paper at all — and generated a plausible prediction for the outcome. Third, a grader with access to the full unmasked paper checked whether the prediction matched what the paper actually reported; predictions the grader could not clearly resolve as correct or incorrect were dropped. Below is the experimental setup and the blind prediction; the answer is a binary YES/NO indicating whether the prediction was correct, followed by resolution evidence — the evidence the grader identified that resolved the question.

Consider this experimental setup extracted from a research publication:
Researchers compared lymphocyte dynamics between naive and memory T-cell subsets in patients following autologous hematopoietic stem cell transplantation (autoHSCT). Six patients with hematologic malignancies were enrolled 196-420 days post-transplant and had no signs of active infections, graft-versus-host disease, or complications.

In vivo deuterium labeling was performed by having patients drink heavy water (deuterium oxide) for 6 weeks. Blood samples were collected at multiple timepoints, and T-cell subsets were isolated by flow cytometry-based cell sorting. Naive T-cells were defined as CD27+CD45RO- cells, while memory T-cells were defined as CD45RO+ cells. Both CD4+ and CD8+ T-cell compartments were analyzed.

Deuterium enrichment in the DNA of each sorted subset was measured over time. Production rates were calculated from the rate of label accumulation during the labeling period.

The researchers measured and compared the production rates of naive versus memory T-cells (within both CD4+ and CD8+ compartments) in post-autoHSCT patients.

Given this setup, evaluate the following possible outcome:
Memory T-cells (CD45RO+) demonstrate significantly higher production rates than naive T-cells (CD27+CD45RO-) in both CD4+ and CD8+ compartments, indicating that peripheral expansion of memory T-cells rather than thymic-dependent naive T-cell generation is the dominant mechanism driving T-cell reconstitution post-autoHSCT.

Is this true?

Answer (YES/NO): NO